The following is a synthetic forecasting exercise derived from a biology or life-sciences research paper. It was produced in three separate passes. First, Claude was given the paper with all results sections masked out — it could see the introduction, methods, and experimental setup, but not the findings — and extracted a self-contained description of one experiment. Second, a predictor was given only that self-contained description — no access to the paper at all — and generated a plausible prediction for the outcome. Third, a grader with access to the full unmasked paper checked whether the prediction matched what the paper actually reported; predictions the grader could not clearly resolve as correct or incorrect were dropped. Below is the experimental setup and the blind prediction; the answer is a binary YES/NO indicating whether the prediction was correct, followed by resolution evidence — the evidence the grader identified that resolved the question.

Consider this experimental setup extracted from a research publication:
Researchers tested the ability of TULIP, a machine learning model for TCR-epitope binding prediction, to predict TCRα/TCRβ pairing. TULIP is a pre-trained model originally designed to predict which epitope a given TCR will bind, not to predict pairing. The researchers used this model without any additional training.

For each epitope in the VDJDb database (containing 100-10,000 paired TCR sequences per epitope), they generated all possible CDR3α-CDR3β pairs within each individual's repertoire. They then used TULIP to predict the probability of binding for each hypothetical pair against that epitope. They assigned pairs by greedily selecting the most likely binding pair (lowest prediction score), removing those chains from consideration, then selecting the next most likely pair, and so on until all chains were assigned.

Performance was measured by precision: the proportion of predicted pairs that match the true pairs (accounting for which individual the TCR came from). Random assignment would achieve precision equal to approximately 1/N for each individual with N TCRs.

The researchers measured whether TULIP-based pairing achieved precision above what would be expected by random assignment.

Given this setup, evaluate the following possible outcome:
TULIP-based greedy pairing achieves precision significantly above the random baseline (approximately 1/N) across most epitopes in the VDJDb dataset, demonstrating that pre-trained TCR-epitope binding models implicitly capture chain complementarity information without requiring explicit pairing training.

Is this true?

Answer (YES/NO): NO